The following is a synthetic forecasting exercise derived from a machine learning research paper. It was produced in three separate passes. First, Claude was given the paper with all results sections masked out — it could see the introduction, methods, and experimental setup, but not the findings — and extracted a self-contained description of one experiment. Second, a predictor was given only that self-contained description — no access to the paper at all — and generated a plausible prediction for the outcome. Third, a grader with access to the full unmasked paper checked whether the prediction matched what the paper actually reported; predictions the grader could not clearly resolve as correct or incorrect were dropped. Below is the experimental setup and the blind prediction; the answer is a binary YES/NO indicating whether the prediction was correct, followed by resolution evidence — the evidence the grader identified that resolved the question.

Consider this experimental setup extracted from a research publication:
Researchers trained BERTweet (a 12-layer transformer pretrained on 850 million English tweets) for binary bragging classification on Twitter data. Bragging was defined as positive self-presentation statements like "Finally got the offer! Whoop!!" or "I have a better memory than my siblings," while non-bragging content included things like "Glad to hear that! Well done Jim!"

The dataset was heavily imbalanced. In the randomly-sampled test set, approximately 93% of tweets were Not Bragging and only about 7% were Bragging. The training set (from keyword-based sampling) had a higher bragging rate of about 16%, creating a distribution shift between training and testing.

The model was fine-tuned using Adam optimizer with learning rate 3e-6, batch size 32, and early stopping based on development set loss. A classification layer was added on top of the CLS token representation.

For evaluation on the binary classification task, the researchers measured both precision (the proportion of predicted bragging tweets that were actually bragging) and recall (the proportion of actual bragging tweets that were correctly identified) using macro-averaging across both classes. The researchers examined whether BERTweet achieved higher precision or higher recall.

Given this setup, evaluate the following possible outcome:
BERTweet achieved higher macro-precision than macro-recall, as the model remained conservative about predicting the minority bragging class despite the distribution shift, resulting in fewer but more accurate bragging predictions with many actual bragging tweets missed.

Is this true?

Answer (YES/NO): NO